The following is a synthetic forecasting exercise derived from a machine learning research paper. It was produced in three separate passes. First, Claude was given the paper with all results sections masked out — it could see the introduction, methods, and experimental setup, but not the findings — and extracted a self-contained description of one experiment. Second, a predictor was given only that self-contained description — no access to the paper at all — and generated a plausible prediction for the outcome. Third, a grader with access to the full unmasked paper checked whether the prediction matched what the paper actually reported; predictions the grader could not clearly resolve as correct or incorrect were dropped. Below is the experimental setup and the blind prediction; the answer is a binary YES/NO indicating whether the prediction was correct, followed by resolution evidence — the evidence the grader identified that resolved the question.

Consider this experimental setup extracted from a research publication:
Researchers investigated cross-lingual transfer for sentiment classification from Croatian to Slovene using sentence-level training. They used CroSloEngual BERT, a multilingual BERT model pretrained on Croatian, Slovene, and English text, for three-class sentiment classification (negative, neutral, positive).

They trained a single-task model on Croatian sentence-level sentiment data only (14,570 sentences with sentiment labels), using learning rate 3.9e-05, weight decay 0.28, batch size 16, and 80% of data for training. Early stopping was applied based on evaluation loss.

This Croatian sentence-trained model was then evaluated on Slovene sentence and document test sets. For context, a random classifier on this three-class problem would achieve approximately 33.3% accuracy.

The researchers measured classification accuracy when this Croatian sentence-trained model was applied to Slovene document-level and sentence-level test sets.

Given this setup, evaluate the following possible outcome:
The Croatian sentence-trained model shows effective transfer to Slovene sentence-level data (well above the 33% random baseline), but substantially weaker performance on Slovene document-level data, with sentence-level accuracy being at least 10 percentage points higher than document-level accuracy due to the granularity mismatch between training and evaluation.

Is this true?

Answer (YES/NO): NO